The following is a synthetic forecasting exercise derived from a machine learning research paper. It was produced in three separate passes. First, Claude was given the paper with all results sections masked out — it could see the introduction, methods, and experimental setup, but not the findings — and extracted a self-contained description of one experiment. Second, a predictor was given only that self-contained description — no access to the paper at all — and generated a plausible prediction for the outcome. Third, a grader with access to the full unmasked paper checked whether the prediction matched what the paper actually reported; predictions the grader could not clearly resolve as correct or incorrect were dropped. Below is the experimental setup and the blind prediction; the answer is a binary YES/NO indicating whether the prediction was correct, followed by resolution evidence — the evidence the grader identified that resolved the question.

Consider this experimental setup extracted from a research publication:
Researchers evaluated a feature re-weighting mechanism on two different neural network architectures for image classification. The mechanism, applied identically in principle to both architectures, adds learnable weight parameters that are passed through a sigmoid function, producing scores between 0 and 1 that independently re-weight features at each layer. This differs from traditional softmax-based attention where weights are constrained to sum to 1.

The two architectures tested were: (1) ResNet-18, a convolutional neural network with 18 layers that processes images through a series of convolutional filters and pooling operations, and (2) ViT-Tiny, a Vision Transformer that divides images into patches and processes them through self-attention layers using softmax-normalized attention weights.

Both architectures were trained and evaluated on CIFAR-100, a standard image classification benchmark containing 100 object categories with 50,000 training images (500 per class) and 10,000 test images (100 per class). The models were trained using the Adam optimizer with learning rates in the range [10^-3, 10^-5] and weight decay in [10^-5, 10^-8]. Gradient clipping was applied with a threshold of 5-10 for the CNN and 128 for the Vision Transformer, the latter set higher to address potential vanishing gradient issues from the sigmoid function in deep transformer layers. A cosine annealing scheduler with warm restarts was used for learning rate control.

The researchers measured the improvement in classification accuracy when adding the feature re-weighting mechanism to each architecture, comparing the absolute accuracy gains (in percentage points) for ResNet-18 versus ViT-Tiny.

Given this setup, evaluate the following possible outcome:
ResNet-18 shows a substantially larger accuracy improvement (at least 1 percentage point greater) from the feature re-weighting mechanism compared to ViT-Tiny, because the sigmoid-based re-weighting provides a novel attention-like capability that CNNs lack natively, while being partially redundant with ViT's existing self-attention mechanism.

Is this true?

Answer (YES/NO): NO